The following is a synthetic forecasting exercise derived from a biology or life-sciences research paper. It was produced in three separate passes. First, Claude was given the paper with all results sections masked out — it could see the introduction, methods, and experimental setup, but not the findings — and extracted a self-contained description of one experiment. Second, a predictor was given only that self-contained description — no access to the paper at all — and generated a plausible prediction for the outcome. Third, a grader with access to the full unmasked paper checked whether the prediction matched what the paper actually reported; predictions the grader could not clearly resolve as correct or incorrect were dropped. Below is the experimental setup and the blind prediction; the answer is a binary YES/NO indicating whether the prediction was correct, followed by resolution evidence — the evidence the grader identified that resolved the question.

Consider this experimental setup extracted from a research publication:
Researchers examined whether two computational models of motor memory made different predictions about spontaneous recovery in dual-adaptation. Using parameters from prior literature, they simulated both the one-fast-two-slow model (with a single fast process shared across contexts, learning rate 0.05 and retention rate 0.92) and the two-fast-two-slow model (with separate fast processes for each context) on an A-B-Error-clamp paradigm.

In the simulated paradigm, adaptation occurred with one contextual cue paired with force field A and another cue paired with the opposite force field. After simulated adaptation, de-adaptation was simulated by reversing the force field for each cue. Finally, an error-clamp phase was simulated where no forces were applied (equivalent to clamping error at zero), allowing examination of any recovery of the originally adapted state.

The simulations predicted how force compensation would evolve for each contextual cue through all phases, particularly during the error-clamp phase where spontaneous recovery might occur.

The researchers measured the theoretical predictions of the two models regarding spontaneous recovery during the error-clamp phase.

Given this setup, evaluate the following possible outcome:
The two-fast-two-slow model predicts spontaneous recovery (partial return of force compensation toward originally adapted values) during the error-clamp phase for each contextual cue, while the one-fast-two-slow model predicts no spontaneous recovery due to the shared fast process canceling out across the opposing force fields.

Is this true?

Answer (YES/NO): YES